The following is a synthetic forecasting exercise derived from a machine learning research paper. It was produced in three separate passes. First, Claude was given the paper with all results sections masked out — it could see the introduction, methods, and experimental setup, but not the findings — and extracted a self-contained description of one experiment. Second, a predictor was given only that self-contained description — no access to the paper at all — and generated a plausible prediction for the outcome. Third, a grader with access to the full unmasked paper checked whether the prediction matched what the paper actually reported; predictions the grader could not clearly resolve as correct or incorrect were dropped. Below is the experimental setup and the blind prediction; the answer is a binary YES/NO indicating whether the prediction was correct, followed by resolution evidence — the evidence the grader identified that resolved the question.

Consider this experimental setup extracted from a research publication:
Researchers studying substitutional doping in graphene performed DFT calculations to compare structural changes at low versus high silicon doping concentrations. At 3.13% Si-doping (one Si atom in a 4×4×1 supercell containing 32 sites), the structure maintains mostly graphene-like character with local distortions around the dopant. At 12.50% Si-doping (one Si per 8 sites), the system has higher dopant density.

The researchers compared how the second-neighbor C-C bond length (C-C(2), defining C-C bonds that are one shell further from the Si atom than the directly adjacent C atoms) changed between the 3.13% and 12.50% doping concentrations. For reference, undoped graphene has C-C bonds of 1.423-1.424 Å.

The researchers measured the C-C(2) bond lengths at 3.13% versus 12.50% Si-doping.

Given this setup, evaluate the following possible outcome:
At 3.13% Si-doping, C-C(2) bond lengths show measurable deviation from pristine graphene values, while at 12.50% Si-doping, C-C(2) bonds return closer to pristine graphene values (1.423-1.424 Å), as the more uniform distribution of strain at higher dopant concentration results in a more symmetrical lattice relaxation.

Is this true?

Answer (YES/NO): NO